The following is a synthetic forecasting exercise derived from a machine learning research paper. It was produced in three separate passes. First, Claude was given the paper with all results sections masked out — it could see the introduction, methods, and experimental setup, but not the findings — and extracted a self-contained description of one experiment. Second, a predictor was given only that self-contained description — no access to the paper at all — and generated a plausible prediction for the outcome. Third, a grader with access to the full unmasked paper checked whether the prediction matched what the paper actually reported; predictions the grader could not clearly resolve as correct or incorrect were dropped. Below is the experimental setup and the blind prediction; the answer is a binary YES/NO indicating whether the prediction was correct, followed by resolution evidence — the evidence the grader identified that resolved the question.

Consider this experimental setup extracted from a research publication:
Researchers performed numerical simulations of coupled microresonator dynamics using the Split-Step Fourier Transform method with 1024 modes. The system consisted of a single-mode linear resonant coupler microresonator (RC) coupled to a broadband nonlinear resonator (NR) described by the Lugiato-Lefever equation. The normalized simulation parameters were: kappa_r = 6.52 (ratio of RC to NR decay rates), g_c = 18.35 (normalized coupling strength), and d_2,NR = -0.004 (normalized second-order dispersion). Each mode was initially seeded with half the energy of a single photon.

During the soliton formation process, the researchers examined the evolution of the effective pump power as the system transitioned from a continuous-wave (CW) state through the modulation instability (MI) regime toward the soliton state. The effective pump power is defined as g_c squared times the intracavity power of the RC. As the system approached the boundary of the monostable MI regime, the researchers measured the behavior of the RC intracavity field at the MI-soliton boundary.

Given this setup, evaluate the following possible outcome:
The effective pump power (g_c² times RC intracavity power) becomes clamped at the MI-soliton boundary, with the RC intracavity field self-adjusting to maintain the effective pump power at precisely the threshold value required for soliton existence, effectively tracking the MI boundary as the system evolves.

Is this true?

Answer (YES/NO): NO